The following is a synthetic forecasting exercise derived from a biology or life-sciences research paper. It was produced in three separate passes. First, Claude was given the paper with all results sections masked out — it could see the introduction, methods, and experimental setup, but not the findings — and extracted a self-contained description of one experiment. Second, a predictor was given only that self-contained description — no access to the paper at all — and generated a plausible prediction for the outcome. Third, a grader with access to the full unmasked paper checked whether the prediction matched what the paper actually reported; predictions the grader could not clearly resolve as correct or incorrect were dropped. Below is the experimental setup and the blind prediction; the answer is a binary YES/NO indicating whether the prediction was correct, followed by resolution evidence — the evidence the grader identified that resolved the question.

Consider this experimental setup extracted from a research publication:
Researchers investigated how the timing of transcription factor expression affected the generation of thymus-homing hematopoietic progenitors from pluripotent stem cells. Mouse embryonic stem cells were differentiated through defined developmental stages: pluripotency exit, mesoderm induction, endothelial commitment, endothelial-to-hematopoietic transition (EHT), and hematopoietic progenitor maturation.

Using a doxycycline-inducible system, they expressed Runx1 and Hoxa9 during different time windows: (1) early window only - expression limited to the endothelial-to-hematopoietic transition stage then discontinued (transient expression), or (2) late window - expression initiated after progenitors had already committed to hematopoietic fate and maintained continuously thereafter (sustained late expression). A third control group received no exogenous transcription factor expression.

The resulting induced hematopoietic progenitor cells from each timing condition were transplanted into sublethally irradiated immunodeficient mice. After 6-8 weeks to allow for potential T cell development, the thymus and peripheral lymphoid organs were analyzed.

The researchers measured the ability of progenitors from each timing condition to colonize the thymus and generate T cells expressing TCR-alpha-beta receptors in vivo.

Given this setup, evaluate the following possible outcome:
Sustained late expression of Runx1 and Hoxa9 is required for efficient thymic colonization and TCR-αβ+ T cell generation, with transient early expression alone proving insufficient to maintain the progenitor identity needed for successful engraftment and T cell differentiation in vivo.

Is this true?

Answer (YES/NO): NO